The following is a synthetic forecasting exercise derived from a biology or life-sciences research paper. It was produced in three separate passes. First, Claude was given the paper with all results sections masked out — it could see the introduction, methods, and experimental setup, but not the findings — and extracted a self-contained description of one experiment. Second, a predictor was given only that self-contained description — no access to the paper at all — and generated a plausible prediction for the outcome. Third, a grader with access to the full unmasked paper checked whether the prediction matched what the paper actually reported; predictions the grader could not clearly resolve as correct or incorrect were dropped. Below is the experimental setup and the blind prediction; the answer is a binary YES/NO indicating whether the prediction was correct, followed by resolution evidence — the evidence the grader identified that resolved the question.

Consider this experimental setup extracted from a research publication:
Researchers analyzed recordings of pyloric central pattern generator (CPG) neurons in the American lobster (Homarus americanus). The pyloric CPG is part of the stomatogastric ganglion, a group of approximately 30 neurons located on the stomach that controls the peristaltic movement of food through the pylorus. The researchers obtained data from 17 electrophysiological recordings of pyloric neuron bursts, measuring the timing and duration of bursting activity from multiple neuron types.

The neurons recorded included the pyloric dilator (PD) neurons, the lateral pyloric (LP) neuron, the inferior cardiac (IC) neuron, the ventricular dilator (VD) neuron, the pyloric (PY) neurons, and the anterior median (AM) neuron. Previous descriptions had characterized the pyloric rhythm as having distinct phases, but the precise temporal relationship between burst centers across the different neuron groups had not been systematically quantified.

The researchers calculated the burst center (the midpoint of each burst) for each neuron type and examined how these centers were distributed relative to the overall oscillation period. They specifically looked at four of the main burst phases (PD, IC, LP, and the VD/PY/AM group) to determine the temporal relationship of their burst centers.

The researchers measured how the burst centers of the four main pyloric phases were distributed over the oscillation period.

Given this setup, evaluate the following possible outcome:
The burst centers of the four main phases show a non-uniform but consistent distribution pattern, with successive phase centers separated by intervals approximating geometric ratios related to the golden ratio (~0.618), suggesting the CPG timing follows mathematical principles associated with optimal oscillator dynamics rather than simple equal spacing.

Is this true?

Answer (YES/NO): NO